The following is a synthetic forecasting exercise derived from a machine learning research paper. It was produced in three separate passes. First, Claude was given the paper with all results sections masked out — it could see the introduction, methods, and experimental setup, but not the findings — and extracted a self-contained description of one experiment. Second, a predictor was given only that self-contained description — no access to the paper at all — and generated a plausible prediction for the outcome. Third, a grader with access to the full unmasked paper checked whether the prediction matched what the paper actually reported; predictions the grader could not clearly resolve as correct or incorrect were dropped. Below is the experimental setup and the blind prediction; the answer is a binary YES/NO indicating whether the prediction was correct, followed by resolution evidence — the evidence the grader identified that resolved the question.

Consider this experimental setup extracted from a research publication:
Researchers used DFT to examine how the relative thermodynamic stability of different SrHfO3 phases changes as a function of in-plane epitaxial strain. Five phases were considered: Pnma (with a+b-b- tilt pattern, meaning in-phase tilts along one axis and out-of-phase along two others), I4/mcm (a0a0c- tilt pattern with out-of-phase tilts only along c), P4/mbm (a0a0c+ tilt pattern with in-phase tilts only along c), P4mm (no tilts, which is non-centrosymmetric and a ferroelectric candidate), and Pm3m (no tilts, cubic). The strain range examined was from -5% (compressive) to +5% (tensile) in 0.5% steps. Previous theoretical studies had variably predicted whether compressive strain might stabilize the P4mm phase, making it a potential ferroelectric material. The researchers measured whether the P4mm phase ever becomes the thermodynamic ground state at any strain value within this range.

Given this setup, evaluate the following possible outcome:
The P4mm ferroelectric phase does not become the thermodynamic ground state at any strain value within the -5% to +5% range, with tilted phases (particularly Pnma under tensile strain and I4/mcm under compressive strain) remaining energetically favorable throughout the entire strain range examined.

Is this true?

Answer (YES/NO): NO